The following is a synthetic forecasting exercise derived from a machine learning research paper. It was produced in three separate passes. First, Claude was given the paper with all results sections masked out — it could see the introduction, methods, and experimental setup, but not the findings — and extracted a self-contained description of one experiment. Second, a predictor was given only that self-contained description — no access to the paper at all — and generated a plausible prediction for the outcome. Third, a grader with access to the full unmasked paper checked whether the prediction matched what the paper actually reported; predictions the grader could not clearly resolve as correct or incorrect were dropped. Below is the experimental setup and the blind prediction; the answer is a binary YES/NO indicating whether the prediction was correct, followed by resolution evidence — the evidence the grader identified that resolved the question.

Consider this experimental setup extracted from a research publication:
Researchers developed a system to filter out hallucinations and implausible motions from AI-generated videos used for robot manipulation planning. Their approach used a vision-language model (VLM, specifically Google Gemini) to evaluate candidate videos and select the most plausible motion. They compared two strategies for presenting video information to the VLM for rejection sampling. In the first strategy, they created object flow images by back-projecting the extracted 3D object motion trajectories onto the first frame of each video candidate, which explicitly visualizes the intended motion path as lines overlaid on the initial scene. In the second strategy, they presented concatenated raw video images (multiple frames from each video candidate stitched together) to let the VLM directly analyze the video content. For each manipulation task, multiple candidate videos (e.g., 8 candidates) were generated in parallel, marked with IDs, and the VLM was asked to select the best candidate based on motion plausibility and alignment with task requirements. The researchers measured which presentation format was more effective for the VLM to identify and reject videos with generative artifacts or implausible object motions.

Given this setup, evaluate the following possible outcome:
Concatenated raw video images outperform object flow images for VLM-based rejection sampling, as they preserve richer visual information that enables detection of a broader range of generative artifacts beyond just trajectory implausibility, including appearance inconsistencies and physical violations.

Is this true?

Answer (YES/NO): NO